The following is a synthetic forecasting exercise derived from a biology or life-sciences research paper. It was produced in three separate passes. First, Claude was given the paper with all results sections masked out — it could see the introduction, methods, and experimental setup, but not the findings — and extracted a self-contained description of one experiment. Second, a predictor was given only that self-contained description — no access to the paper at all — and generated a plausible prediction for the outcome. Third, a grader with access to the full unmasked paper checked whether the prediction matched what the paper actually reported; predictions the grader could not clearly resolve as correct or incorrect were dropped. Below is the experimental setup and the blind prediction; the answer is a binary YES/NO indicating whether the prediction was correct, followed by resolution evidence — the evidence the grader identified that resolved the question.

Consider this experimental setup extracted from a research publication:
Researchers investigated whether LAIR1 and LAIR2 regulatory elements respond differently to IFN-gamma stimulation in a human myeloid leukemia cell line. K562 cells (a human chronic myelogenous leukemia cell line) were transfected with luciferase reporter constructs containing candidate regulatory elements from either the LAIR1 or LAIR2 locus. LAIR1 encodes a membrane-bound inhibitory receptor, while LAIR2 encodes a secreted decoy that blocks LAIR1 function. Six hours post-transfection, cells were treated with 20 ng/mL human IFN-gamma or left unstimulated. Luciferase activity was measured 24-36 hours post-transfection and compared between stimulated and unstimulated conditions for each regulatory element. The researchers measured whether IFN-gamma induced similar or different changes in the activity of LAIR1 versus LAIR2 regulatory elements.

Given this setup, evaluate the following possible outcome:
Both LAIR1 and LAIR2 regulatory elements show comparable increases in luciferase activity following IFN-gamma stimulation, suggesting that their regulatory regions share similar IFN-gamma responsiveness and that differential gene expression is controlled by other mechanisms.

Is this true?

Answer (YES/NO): NO